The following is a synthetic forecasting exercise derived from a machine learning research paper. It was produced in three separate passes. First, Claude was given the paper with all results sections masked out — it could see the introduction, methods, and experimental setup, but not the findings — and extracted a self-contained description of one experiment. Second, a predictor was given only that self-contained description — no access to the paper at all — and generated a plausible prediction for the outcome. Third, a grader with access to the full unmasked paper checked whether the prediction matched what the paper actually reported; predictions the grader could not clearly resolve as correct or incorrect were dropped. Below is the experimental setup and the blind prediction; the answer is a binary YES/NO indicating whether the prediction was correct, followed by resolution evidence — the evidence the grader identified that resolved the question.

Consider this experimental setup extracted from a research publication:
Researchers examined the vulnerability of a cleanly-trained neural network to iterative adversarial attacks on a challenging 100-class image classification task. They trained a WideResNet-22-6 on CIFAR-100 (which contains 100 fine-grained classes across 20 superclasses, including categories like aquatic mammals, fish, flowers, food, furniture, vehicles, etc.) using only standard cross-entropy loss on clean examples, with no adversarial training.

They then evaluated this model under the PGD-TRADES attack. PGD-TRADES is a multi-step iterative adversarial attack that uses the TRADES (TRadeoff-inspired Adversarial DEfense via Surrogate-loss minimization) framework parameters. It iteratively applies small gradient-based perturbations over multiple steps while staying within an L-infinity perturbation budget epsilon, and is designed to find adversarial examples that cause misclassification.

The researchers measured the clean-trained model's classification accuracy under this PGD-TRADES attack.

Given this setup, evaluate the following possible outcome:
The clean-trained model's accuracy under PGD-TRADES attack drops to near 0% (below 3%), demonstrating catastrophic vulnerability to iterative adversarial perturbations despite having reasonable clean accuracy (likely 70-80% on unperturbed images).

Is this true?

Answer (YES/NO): YES